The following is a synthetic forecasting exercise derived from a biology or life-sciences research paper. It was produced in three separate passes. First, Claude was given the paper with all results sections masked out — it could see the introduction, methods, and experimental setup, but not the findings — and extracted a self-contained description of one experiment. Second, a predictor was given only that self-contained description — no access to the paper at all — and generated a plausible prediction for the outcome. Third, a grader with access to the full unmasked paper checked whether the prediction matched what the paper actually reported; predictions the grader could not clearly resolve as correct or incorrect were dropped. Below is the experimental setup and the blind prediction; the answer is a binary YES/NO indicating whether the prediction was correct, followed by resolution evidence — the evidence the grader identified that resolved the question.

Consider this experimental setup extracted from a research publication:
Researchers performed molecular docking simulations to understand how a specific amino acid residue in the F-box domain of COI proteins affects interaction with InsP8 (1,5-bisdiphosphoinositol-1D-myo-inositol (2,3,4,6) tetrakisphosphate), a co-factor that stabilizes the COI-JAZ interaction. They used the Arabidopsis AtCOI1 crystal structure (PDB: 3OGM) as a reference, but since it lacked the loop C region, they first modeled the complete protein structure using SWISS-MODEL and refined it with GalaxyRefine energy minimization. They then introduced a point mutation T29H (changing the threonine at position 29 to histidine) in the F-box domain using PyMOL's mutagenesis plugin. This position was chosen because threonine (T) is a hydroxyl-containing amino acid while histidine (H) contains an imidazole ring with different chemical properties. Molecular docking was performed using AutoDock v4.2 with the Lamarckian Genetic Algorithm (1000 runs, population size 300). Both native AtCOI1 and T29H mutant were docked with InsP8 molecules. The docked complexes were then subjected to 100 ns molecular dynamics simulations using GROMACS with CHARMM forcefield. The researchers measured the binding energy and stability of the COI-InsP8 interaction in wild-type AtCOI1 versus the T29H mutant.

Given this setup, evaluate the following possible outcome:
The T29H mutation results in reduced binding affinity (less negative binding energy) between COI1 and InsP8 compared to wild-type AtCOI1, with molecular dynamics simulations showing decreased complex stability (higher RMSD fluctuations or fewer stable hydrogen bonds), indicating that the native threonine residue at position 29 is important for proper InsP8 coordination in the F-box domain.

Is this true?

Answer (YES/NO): YES